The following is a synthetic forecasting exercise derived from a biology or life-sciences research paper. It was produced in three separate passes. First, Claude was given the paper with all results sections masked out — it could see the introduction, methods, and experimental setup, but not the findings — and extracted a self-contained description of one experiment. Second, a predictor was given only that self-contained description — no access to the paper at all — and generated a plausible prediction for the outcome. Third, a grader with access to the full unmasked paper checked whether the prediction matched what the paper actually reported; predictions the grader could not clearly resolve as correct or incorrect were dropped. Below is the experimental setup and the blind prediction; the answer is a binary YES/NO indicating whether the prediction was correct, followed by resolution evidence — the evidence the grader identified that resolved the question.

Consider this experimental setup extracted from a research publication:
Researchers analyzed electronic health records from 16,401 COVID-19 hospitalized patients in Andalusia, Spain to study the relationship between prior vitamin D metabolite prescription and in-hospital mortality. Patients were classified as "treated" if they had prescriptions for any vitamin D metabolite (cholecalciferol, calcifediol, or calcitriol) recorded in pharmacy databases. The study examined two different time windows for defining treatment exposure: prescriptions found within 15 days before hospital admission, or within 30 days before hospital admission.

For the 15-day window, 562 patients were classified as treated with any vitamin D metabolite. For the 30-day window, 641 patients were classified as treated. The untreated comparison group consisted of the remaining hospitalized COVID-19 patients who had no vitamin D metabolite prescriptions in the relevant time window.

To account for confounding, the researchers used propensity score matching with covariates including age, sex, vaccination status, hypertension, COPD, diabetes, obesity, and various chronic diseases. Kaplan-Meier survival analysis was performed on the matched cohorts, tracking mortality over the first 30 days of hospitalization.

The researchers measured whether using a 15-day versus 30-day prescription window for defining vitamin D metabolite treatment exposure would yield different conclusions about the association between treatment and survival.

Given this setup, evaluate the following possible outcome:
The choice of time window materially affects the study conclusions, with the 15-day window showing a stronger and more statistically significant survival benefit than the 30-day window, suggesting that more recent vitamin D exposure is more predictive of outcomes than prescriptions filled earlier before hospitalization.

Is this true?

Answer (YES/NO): NO